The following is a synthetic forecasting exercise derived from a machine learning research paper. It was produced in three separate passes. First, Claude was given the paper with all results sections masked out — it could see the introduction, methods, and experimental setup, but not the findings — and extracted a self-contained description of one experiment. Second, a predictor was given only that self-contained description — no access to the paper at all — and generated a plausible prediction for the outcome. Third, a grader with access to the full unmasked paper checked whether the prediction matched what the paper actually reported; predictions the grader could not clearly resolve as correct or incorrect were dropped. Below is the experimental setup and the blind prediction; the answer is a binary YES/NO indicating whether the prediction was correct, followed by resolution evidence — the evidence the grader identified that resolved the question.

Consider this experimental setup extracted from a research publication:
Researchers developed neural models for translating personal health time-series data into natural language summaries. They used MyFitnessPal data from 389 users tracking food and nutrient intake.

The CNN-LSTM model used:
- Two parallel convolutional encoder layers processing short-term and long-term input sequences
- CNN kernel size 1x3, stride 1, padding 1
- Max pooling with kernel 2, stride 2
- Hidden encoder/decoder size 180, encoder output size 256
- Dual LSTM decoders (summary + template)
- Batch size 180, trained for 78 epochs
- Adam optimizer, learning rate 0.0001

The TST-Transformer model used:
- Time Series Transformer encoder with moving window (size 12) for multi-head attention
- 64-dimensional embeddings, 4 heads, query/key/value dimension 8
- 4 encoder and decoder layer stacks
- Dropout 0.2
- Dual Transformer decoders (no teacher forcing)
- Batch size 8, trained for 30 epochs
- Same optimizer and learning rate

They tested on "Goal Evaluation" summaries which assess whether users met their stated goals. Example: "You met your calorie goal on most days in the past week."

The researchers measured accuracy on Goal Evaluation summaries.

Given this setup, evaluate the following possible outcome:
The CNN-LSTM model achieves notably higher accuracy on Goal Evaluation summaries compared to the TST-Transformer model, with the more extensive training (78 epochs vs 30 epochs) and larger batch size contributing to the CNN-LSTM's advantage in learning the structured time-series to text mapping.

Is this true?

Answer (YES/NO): YES